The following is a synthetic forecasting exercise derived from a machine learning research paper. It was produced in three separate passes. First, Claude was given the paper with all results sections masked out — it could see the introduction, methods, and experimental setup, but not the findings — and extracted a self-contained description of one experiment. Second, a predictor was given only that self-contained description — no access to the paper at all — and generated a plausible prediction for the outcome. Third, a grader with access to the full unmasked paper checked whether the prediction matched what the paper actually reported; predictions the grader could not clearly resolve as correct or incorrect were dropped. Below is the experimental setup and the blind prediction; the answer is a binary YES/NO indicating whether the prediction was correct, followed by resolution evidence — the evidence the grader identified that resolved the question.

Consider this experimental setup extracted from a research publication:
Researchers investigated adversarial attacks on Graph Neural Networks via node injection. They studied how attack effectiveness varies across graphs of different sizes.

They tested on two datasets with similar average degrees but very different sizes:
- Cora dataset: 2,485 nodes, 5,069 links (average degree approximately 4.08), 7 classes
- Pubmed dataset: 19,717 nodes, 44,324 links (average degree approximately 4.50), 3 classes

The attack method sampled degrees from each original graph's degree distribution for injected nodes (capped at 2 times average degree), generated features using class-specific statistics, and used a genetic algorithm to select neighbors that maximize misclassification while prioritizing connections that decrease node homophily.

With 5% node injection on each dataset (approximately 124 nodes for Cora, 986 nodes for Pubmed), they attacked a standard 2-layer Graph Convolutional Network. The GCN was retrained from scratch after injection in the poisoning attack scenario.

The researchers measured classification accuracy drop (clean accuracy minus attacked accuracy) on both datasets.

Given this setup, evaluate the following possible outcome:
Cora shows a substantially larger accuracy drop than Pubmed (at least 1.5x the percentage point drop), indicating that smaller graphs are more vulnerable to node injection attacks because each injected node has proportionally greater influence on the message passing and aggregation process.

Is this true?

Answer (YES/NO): YES